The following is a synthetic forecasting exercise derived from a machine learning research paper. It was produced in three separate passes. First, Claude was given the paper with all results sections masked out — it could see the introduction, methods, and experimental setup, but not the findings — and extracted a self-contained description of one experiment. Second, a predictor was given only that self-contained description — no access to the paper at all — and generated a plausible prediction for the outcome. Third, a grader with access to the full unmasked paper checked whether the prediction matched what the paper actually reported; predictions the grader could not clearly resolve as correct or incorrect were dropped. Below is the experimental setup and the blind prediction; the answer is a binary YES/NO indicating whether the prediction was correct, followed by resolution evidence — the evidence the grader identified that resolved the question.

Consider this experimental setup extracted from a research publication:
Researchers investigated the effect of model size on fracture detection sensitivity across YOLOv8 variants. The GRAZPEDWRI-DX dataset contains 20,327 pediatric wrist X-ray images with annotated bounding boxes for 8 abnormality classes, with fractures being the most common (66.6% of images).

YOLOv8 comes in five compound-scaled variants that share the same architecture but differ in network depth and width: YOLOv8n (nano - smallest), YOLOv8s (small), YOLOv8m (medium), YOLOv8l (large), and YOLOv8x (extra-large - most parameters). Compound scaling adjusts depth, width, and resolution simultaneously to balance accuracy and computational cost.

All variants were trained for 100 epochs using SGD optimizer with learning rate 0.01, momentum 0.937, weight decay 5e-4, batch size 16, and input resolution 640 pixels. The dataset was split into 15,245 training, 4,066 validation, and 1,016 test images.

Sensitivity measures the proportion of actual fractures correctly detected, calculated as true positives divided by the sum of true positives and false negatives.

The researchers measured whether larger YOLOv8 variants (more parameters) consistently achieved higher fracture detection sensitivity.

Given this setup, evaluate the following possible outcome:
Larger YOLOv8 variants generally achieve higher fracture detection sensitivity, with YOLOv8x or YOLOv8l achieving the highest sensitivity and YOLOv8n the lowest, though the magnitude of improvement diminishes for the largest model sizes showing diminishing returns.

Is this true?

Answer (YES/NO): NO